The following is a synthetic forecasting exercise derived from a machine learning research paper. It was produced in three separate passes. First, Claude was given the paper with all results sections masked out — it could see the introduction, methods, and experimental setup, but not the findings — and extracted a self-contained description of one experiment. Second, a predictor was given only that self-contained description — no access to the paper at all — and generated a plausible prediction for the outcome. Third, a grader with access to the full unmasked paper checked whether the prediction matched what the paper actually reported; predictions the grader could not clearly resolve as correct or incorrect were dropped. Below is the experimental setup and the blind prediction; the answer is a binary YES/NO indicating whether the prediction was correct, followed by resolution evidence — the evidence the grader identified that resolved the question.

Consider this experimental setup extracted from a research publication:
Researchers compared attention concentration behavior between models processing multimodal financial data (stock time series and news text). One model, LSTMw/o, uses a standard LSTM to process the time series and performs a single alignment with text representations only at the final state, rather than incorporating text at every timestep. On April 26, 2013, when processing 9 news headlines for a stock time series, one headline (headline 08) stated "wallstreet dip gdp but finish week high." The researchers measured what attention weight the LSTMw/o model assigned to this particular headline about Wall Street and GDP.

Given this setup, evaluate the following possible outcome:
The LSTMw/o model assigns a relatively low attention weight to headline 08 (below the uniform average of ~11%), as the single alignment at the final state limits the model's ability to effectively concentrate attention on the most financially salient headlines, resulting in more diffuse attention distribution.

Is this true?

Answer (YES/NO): NO